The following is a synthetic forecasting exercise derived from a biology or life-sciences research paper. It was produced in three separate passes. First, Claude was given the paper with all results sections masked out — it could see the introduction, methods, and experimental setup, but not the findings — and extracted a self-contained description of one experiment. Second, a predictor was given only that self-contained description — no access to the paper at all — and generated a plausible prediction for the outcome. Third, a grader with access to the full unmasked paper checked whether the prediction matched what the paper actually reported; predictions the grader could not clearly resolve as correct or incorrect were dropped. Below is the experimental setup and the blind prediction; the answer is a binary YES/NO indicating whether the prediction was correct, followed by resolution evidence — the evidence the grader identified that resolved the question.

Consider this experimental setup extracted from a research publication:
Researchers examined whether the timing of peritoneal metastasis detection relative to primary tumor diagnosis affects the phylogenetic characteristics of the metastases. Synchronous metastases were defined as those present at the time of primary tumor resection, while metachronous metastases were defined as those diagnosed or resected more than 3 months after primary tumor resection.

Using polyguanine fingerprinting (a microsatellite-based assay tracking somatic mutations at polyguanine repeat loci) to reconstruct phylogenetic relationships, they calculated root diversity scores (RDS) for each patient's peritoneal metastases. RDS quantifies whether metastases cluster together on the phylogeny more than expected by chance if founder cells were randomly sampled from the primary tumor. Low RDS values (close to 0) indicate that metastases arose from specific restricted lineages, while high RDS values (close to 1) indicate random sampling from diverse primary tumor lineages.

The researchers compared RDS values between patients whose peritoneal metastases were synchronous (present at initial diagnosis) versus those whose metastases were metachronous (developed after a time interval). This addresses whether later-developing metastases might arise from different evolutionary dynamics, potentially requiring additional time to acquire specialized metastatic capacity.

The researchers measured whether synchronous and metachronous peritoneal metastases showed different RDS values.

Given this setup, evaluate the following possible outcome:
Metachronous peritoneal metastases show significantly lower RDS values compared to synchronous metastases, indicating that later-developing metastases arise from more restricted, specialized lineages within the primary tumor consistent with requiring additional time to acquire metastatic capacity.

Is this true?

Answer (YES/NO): NO